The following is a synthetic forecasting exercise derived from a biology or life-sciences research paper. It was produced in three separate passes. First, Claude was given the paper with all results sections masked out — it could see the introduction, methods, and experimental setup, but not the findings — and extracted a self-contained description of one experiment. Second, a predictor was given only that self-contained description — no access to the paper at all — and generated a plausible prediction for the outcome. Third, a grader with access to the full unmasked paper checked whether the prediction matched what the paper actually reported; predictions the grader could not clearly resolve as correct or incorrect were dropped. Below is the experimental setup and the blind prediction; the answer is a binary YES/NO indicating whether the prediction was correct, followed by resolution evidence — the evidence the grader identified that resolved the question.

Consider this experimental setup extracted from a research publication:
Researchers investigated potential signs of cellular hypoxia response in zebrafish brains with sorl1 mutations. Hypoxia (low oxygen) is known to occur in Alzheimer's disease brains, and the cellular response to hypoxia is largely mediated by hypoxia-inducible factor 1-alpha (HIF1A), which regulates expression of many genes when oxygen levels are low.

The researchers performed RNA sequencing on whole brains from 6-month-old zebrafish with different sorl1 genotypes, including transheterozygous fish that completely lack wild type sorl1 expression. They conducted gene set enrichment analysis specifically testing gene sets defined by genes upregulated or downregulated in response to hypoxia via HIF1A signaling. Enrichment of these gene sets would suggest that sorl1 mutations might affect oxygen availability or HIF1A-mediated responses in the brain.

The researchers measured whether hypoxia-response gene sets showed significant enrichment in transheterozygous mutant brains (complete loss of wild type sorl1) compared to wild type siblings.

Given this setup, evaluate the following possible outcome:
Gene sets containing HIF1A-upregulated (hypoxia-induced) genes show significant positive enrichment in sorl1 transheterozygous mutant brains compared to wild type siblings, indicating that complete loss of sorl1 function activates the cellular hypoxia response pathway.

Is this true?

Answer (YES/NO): NO